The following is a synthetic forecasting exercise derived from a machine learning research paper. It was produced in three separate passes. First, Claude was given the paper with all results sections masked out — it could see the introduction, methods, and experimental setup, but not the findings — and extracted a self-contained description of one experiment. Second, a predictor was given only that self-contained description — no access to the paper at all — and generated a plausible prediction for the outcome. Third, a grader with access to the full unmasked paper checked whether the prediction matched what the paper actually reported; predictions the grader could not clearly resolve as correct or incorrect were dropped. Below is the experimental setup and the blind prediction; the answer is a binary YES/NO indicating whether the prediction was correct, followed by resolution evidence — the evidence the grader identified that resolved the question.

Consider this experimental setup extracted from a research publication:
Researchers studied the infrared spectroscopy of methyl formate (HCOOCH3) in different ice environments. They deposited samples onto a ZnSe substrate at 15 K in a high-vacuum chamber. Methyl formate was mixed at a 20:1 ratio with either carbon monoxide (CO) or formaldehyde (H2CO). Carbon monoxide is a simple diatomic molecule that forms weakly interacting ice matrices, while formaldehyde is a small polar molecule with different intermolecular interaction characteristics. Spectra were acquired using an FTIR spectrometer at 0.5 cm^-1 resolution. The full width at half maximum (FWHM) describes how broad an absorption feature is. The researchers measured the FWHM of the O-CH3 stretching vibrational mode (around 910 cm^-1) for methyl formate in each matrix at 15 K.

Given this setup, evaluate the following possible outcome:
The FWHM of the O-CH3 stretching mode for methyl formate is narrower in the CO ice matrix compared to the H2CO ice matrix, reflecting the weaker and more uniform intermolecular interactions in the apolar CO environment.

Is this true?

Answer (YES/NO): YES